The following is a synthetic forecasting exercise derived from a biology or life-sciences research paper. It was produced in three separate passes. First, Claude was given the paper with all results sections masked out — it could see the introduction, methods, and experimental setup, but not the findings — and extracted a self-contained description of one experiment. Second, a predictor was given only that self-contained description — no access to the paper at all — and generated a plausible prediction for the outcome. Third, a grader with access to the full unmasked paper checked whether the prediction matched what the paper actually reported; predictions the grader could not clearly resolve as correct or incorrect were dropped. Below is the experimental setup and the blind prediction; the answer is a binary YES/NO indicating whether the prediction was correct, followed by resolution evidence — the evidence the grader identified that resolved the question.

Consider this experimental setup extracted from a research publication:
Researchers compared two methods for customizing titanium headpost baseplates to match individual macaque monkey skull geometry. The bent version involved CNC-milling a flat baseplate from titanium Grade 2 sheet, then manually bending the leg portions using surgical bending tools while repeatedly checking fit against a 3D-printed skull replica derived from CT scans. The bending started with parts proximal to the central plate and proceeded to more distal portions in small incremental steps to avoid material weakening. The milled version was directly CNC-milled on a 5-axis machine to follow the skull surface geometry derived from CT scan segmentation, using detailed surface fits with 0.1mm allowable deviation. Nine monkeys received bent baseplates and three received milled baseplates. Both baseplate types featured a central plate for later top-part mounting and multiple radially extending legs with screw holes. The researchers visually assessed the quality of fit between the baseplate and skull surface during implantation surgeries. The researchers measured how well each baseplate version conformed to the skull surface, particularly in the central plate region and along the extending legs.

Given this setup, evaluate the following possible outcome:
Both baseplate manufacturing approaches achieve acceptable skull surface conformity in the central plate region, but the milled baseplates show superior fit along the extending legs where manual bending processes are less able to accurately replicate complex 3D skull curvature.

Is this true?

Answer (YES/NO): NO